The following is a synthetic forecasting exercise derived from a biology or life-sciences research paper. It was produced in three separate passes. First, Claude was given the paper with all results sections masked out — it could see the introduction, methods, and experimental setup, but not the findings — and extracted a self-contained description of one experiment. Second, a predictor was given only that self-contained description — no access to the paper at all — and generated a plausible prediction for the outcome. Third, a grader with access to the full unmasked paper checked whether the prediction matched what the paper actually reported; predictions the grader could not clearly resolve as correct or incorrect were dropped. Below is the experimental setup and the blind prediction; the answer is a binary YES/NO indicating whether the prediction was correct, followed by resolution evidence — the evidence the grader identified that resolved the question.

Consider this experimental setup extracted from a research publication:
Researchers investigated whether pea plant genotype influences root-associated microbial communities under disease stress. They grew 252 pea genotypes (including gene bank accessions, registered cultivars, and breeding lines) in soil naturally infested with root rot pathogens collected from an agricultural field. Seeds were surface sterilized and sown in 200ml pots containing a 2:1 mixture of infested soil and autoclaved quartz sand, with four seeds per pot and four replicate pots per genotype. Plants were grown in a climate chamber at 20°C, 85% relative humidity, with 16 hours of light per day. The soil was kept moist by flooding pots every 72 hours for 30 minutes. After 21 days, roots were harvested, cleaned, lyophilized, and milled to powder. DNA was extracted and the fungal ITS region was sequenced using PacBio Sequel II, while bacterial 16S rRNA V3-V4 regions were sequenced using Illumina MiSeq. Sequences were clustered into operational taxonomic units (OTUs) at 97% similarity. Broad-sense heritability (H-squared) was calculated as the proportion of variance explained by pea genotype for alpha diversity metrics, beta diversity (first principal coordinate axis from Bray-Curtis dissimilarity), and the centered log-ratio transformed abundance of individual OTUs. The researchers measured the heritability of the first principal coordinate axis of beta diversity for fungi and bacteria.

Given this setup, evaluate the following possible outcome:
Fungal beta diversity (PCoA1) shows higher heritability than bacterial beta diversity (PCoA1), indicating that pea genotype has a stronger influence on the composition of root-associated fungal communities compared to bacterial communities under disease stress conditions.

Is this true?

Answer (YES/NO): YES